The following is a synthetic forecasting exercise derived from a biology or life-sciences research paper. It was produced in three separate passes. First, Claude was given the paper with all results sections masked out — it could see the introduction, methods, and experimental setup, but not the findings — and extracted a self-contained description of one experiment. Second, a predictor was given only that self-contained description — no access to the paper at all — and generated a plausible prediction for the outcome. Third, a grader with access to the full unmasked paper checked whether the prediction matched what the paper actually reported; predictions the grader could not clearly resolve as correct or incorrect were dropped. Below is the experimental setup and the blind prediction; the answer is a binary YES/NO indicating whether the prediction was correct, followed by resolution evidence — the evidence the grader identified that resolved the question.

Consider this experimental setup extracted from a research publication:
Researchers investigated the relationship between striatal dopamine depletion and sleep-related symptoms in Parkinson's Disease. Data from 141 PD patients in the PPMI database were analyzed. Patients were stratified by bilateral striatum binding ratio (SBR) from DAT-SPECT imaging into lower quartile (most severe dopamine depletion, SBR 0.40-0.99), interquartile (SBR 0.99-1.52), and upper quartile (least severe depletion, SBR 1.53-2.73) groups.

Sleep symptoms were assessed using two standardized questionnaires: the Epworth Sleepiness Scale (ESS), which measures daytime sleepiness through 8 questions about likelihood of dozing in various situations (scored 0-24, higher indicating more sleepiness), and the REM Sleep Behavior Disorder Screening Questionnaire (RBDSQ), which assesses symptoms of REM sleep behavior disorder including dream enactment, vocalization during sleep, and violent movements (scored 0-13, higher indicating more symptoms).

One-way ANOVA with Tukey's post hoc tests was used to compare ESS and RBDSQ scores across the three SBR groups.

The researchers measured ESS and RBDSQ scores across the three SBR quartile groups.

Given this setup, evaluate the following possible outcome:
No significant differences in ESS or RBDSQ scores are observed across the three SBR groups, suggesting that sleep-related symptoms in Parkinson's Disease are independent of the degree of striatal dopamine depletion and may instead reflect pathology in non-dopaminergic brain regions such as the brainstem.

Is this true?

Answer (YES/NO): NO